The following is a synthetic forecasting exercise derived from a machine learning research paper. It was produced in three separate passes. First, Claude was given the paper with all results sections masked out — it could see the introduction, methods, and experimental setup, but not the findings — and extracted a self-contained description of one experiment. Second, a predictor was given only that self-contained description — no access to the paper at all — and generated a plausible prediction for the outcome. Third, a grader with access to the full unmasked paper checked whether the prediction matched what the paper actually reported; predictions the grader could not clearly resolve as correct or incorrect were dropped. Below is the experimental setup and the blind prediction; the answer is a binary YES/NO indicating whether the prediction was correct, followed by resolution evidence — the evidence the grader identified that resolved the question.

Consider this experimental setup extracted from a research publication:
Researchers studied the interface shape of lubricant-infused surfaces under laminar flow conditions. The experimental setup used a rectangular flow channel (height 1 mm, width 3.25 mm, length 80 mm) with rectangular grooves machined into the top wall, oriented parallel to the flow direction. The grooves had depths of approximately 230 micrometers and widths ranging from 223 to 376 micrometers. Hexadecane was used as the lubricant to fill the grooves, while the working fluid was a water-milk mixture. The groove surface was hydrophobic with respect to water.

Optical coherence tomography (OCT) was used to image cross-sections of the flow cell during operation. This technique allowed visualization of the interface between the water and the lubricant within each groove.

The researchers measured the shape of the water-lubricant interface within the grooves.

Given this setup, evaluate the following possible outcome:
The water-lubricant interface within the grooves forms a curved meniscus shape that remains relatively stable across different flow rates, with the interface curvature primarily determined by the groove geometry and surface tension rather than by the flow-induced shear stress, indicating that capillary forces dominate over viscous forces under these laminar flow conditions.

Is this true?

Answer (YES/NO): YES